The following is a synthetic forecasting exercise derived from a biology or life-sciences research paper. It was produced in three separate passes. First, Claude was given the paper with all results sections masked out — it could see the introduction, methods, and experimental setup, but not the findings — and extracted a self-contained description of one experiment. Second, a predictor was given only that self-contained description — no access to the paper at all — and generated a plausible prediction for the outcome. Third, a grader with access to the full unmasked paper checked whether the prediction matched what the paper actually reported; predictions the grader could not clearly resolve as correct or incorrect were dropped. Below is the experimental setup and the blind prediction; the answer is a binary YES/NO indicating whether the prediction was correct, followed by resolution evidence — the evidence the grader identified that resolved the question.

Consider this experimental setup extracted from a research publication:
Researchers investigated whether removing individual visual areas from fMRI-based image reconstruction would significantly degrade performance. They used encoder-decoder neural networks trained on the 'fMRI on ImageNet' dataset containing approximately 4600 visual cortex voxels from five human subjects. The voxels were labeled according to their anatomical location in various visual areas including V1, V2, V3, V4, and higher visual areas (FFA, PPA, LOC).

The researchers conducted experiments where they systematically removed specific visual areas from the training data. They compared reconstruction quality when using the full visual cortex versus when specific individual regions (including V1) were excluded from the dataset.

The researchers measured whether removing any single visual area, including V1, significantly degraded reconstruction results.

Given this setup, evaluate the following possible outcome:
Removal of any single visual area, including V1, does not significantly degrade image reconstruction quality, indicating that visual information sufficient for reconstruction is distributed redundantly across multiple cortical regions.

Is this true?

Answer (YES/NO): YES